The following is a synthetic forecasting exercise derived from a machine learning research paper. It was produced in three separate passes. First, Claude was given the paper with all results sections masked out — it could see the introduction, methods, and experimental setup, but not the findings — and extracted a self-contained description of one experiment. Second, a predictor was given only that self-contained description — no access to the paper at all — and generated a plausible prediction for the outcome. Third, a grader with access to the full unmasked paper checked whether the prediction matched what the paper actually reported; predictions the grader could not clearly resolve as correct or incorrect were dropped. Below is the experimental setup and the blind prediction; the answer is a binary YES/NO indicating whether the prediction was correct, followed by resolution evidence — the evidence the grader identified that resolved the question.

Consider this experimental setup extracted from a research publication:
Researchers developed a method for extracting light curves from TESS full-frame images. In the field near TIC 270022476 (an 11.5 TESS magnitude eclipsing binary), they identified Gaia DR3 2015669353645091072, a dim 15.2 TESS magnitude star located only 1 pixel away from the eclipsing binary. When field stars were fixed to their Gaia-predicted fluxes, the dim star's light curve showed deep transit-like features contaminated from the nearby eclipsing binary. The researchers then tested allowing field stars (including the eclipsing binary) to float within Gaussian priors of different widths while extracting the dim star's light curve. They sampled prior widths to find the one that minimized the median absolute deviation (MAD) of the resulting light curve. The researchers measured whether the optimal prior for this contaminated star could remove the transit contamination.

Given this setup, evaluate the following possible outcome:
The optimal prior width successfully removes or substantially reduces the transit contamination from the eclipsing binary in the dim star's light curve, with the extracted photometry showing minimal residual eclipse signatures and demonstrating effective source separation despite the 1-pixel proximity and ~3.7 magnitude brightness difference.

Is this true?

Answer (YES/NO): YES